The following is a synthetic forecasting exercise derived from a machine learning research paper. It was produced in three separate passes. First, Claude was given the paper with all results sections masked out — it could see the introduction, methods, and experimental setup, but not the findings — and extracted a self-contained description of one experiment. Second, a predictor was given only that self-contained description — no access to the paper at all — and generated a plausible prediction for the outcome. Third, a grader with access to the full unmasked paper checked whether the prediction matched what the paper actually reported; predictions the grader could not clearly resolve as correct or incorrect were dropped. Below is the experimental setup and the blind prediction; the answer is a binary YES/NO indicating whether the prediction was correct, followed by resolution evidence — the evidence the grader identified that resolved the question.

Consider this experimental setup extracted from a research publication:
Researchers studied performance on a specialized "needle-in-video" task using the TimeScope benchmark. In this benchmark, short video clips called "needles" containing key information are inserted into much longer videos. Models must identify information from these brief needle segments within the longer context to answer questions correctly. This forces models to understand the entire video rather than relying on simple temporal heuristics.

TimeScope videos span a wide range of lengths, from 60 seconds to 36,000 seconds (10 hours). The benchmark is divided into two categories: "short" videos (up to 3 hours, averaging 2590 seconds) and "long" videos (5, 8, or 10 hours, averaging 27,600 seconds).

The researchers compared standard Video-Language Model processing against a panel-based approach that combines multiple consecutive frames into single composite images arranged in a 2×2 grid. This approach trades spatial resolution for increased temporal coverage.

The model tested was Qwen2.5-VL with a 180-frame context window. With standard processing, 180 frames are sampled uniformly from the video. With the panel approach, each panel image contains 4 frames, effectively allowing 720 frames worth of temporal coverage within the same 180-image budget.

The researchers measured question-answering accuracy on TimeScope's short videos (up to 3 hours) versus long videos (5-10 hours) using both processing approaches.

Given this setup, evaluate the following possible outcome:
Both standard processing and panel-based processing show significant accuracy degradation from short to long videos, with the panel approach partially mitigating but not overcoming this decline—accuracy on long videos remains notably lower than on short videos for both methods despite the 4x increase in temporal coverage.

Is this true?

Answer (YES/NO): NO